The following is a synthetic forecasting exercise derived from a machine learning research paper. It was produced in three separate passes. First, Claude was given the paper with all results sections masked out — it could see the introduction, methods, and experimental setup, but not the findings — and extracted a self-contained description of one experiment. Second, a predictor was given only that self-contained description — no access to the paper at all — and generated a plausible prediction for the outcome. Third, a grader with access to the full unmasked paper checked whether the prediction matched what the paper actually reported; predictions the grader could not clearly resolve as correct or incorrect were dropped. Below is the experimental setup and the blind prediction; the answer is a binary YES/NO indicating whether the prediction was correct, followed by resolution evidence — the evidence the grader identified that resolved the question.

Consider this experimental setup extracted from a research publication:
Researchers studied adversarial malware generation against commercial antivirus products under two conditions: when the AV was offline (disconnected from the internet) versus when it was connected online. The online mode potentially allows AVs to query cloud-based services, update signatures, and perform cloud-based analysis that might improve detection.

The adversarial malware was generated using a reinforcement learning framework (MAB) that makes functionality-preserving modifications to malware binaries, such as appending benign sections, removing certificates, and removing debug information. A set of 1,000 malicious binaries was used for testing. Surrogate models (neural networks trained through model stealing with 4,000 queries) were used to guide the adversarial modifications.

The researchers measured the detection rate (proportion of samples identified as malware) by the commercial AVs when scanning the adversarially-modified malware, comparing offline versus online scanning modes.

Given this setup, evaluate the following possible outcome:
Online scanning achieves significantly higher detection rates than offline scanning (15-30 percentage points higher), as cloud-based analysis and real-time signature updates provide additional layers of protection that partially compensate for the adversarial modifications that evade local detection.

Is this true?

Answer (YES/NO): NO